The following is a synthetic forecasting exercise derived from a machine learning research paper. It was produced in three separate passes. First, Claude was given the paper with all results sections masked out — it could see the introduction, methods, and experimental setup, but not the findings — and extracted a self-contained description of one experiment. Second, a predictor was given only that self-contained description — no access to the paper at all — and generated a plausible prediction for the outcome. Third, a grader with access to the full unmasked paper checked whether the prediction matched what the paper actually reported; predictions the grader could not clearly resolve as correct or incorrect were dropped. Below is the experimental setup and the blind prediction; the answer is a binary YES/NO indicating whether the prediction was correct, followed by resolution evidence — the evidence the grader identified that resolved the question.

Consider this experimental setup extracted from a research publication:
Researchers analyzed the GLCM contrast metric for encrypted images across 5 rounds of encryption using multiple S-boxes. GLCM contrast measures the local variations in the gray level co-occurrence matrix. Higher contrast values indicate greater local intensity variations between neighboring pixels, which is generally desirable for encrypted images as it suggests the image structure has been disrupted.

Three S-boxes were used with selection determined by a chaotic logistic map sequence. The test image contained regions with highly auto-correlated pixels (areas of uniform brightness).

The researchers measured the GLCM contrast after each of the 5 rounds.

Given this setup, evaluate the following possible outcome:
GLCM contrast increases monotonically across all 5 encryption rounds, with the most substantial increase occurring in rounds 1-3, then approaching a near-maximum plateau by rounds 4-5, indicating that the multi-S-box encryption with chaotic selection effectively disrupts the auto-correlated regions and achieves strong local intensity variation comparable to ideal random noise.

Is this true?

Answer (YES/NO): NO